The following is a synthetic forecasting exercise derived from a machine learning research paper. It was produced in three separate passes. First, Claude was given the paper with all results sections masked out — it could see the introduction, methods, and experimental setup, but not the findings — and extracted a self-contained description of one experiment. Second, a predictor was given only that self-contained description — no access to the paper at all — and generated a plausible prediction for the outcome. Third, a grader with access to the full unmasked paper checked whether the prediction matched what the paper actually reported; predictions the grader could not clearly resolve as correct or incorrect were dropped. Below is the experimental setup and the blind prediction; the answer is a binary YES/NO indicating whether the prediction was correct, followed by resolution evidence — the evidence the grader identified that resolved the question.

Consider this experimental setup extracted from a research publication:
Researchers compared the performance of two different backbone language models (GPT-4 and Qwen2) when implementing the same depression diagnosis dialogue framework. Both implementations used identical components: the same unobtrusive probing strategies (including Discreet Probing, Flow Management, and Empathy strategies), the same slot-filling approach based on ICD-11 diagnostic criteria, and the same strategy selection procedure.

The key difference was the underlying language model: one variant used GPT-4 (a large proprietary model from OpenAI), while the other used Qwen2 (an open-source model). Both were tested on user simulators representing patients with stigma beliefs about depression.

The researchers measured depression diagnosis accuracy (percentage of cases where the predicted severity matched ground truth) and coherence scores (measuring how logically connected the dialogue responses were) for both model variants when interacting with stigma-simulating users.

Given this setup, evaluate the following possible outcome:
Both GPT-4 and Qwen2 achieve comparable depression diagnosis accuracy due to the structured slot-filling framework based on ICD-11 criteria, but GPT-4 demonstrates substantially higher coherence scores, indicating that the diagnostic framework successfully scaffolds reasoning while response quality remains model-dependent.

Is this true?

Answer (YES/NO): NO